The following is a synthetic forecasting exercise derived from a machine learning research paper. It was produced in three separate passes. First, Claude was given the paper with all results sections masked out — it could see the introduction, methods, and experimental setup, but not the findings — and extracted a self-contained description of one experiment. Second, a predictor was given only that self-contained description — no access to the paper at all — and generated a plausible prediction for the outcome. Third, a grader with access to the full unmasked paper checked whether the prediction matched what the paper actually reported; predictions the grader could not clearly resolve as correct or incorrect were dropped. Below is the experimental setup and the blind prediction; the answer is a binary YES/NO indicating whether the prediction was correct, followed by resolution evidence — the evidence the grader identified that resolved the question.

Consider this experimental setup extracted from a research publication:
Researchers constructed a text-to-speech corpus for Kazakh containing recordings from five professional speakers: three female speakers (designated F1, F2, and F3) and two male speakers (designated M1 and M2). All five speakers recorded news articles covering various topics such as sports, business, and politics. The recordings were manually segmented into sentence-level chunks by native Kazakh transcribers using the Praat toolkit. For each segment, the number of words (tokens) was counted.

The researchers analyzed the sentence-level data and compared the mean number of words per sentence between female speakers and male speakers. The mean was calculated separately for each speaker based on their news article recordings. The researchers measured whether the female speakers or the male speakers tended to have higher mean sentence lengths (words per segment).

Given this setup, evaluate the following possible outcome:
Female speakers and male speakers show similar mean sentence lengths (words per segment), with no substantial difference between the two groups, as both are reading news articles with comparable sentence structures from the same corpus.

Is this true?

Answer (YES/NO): NO